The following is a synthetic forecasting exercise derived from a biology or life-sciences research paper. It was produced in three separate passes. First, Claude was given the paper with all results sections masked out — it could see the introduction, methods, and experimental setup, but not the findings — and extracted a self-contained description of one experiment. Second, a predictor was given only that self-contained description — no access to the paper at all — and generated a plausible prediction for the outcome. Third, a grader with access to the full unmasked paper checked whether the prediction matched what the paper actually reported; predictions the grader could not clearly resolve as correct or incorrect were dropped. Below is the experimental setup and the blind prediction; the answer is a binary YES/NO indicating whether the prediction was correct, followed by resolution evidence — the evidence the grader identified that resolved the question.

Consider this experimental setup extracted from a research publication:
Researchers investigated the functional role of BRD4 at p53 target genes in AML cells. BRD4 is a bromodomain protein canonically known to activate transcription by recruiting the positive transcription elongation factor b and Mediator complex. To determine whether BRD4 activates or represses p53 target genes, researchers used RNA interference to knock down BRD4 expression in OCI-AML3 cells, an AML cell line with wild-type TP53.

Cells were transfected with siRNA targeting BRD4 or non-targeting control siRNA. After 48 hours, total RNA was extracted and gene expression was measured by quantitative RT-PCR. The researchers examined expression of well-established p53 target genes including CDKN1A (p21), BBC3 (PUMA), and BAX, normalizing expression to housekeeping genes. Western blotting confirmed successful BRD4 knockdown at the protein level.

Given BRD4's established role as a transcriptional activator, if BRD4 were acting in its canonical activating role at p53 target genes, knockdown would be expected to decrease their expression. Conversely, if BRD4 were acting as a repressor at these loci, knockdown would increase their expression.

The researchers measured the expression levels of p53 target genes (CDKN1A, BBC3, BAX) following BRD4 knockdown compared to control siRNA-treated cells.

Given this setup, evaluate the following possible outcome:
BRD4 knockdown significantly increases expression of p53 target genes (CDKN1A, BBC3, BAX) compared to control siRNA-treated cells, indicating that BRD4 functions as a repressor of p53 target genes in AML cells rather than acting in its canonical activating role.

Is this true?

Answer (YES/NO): NO